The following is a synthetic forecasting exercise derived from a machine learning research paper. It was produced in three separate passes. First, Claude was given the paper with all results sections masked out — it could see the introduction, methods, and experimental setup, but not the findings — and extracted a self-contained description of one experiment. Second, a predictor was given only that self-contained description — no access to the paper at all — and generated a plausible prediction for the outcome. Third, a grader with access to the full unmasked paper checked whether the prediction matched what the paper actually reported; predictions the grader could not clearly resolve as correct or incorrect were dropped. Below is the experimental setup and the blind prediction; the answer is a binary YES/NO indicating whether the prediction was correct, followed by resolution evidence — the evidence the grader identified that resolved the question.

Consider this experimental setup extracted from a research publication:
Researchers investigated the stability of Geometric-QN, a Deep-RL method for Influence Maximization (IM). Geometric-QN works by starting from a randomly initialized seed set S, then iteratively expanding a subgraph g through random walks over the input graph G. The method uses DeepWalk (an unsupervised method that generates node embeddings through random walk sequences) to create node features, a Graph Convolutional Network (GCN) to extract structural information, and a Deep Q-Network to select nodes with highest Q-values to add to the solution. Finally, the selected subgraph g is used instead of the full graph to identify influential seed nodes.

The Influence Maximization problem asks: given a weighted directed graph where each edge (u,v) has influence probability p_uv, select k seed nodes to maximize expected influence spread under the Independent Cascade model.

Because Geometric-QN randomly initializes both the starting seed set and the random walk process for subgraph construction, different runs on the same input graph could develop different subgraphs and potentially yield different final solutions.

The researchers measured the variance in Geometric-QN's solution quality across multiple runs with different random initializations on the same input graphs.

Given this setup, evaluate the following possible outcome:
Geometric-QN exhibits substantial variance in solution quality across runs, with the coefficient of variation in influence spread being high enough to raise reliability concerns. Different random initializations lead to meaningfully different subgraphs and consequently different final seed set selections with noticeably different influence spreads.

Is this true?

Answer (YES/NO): YES